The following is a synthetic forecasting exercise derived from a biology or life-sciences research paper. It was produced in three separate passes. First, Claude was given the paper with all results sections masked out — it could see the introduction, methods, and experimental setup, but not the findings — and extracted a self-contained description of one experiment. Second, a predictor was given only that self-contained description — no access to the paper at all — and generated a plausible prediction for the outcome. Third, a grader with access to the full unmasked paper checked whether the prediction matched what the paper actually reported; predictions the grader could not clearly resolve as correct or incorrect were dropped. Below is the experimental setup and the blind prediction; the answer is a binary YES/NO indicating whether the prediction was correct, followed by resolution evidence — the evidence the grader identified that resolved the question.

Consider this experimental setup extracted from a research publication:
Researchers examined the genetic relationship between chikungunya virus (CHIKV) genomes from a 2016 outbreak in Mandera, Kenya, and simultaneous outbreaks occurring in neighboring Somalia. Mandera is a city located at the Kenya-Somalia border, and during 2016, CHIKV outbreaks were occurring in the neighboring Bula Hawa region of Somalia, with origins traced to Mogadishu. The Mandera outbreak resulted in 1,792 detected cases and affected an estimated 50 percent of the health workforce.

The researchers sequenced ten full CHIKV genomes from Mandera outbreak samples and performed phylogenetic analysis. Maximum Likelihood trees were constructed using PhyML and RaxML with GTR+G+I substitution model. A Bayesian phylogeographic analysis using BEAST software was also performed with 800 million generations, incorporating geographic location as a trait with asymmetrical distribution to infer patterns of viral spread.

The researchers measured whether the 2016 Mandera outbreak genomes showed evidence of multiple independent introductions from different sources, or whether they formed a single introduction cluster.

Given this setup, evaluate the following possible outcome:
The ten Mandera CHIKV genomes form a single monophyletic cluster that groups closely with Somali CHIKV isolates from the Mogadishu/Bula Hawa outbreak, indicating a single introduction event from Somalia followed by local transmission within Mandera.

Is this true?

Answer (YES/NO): NO